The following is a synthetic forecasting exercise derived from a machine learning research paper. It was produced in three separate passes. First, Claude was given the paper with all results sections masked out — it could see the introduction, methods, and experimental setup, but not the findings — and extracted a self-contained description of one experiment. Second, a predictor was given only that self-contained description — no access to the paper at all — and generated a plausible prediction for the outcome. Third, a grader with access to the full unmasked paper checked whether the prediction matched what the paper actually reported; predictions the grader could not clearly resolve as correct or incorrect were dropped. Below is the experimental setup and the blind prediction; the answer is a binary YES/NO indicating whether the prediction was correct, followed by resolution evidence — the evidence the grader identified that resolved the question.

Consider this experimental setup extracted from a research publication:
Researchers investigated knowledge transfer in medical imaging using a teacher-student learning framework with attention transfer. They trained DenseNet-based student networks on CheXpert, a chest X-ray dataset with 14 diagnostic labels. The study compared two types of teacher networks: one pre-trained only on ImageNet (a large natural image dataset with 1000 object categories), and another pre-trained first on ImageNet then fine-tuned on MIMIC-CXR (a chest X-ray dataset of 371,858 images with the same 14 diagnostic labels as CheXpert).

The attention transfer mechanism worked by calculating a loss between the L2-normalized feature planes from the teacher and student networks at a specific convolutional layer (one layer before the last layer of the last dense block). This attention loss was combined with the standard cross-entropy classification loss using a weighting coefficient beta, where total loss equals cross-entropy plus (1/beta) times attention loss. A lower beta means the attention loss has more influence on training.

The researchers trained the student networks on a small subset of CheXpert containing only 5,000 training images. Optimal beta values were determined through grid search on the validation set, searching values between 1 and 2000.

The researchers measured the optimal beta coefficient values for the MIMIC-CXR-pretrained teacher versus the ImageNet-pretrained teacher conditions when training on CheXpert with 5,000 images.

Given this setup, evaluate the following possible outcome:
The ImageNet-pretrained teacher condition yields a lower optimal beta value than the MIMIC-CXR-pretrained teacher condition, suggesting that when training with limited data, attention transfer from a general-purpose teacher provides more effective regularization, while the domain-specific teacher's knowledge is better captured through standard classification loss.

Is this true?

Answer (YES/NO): NO